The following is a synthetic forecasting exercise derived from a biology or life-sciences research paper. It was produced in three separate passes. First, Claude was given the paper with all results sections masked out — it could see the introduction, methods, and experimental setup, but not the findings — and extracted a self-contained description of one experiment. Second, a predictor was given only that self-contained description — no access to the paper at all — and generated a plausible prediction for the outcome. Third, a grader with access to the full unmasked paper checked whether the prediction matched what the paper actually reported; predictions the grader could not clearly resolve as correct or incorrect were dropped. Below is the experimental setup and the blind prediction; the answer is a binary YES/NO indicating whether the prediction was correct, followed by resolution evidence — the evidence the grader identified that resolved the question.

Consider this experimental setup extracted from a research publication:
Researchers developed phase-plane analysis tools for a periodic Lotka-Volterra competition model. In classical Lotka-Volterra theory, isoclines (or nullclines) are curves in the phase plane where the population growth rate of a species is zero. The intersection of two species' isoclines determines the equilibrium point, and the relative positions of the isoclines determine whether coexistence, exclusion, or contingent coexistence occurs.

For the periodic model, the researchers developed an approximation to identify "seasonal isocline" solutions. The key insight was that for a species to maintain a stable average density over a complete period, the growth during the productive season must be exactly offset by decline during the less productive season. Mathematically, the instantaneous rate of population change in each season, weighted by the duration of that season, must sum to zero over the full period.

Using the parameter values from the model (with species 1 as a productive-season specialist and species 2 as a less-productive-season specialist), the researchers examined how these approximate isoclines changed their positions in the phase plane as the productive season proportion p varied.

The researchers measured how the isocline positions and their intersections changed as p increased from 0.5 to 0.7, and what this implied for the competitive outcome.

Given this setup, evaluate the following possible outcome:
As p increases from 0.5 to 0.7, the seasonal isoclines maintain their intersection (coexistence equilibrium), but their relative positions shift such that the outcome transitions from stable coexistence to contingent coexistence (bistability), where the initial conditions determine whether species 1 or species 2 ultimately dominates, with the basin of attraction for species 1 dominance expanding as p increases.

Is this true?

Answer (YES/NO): NO